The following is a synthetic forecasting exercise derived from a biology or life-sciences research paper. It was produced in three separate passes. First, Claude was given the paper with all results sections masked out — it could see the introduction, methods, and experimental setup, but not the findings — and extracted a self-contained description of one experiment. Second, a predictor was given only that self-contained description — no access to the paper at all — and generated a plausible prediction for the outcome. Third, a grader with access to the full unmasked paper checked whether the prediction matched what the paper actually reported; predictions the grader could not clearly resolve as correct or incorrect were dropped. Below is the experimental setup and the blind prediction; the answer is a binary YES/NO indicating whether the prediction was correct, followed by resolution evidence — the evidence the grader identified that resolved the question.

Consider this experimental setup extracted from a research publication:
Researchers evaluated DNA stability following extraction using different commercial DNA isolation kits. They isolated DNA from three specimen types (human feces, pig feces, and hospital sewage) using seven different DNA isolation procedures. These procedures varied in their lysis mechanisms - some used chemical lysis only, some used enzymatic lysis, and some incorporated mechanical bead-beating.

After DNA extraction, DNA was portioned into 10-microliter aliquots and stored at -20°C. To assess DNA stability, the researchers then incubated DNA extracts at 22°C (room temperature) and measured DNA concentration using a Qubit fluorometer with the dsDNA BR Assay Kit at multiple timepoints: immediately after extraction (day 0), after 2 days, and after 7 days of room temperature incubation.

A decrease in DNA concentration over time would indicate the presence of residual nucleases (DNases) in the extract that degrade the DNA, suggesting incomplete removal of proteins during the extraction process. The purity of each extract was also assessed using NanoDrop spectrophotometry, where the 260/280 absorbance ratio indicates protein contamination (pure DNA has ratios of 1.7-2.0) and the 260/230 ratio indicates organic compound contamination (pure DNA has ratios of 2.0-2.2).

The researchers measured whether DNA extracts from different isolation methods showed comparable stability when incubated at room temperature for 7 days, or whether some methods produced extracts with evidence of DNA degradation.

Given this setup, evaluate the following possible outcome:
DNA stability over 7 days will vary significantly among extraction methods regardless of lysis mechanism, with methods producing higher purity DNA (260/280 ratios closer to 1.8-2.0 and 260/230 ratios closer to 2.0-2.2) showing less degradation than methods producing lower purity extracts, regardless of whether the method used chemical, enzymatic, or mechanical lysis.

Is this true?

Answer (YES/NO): NO